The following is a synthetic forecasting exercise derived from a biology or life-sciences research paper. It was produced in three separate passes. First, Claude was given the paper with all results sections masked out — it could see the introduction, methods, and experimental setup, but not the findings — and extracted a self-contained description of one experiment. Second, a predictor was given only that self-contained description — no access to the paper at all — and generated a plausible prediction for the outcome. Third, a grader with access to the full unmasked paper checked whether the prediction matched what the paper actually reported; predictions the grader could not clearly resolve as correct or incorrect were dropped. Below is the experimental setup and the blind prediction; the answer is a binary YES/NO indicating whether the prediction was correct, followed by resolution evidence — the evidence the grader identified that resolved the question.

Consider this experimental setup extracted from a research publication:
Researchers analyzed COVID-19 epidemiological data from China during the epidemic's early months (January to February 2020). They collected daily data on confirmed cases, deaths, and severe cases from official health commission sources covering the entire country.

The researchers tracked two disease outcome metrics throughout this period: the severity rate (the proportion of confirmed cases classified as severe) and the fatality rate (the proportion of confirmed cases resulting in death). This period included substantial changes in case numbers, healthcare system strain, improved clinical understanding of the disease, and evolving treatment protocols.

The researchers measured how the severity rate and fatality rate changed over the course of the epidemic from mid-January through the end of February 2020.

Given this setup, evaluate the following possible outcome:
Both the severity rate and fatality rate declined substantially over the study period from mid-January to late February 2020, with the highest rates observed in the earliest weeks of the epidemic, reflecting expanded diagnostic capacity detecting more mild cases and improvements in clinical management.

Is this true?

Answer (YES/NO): NO